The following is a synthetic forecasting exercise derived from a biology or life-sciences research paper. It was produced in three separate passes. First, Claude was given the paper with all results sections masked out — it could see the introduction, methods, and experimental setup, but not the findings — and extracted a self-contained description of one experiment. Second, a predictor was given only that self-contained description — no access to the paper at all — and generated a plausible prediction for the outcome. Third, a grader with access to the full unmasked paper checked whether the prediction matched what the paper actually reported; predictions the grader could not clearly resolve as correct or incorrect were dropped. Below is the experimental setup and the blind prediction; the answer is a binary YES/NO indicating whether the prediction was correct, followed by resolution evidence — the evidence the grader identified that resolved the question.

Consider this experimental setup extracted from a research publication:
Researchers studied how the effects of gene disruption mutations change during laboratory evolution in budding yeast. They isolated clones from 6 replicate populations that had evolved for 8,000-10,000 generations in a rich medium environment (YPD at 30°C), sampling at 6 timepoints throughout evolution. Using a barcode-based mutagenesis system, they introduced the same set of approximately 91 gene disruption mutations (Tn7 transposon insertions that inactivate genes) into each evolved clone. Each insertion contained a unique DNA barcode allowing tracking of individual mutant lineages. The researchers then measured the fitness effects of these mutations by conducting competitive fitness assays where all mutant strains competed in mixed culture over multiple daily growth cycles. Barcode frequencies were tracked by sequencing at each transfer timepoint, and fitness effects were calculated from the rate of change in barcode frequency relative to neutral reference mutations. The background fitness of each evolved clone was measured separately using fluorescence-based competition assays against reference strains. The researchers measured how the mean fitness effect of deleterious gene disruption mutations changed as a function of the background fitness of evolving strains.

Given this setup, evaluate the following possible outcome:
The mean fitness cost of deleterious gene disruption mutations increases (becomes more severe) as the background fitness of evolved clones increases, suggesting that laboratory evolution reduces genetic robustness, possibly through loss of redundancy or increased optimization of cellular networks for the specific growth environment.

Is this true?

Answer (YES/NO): YES